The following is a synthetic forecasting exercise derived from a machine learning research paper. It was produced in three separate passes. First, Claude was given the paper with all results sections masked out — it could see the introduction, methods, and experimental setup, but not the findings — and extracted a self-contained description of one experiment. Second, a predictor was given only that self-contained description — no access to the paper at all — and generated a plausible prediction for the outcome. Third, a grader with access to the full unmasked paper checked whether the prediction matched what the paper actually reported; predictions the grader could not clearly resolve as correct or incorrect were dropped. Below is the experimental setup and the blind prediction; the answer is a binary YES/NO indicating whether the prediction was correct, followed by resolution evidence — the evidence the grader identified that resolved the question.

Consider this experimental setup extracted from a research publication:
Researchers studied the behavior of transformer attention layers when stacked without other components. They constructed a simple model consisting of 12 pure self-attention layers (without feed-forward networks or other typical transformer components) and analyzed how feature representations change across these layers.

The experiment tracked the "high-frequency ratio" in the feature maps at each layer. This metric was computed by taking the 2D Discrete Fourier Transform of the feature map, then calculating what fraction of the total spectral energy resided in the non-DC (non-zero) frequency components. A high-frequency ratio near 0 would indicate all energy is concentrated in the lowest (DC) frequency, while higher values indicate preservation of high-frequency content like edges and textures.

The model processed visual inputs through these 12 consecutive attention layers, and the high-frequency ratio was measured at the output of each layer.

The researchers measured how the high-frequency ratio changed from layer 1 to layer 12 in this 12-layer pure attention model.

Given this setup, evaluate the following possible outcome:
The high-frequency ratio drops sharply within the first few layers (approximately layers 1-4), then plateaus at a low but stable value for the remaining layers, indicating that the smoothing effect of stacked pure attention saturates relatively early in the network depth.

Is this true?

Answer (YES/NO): NO